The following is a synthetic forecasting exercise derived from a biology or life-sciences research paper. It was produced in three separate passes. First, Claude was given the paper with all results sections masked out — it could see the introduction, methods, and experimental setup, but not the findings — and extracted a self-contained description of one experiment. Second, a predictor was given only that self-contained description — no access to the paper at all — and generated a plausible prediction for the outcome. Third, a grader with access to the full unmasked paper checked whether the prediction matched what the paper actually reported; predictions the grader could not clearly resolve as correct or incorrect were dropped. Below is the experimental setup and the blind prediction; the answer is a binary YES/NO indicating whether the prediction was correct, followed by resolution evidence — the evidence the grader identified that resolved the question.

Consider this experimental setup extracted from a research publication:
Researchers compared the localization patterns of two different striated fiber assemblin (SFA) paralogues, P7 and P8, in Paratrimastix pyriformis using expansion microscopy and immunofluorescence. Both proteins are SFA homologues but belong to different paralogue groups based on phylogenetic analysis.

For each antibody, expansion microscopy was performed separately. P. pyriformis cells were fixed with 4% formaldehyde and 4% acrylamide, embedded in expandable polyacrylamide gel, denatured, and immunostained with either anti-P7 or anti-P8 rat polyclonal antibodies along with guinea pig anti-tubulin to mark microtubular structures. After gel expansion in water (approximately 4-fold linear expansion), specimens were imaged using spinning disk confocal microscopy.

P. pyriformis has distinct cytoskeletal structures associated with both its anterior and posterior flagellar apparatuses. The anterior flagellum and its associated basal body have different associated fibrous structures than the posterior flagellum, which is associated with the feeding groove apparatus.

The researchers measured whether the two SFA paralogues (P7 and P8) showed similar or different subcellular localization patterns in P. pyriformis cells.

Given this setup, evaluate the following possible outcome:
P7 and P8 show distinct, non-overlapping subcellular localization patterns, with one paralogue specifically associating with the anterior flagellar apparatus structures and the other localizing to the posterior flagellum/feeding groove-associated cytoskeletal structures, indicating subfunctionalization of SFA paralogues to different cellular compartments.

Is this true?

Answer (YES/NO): NO